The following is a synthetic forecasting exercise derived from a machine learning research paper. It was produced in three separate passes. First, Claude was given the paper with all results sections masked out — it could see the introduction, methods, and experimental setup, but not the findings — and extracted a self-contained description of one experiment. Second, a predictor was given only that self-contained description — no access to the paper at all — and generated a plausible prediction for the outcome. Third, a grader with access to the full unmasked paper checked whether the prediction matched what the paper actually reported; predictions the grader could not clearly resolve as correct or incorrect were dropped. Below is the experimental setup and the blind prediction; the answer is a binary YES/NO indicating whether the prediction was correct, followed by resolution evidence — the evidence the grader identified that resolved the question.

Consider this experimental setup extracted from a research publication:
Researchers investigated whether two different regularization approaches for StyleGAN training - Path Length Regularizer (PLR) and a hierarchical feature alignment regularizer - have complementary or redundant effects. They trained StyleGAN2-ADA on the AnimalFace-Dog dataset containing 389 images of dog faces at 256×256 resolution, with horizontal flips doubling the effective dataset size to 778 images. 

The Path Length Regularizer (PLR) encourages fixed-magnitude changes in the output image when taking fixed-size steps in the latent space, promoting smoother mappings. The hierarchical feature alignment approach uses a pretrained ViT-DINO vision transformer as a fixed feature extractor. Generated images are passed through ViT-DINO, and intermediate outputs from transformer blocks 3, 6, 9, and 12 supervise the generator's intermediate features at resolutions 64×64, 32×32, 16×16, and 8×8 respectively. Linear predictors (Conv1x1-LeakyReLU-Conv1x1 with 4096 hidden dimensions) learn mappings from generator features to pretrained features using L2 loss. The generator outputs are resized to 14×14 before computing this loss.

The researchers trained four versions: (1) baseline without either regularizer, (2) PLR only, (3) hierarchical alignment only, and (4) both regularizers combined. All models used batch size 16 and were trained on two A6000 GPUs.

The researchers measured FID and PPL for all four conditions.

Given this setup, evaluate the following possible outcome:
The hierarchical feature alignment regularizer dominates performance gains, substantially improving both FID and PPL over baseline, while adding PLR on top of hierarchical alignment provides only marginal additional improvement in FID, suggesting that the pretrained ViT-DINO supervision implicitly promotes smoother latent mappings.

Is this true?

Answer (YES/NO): NO